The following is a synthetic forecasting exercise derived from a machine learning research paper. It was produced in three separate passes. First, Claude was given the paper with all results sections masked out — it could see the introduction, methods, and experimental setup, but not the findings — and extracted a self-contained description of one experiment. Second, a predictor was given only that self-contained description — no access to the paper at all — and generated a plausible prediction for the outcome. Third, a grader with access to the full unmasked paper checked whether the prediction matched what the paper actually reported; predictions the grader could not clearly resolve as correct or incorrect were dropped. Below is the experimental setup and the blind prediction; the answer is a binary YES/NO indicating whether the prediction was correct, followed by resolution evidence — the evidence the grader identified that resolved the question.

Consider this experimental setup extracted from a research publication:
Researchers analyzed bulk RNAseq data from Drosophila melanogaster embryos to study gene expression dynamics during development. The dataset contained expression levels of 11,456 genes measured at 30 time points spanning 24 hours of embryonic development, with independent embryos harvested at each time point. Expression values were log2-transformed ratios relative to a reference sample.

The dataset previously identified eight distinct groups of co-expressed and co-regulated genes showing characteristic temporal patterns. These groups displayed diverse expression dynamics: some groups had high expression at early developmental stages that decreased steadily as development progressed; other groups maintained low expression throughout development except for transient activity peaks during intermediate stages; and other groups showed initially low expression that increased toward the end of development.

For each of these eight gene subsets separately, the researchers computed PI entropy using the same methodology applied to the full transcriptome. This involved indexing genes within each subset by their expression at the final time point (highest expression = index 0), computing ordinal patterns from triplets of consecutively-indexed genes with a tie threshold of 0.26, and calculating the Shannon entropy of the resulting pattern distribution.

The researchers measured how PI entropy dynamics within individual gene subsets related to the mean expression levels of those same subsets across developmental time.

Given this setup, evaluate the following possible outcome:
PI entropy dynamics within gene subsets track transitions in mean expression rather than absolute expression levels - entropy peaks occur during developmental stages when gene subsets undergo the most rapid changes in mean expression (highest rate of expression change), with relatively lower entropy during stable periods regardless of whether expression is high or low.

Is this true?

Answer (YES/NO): NO